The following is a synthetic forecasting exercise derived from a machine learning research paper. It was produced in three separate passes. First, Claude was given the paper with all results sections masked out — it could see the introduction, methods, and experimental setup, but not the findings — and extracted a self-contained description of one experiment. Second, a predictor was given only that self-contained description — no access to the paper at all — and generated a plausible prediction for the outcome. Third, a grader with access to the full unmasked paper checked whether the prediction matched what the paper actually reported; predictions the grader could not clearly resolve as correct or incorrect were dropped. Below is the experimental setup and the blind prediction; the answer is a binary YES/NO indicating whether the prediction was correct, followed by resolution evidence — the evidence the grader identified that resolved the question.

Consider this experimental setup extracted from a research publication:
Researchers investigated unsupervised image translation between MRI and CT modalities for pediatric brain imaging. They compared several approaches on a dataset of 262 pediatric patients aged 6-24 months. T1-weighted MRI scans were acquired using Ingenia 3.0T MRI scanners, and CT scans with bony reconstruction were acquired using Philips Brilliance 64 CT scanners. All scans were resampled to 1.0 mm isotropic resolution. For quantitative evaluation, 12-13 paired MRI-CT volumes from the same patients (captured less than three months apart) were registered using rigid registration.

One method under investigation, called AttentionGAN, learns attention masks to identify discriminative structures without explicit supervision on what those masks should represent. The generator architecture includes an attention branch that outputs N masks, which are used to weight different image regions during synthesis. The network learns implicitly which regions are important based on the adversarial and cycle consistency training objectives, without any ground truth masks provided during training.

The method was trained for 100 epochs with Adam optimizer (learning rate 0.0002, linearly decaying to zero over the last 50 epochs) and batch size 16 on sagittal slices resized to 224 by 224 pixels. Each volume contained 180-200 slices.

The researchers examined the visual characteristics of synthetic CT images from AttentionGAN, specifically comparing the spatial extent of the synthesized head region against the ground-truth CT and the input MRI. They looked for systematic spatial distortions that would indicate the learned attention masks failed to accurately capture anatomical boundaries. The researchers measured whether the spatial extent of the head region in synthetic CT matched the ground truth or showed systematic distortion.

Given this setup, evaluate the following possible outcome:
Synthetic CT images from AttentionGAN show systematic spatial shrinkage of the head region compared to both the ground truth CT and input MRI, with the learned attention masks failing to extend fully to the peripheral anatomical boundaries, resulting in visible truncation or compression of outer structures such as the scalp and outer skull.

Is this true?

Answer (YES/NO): NO